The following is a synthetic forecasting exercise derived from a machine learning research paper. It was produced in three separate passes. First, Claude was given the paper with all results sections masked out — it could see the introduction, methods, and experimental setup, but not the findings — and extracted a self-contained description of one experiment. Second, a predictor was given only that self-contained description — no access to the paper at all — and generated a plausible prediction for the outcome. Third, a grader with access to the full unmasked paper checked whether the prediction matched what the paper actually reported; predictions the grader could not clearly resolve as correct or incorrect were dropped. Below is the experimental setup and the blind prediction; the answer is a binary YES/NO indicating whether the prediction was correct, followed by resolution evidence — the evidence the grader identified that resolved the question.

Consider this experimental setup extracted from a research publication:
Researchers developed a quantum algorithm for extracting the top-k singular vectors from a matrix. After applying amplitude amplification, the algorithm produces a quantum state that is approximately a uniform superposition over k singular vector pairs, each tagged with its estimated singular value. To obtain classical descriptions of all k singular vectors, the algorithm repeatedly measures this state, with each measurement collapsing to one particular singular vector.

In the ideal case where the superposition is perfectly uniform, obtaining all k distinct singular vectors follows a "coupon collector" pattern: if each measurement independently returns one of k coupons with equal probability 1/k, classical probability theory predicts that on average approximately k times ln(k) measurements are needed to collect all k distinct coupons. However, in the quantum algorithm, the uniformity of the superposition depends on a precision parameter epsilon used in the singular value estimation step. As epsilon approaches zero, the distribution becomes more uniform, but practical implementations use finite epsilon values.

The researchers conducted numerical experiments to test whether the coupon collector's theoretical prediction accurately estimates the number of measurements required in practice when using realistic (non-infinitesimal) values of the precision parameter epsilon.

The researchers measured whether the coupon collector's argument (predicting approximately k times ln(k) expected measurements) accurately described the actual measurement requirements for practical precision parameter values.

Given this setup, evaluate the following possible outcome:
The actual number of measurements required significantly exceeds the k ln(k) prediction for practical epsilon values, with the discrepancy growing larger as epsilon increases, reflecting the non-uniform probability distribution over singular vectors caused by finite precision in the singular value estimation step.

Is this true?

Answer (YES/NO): NO